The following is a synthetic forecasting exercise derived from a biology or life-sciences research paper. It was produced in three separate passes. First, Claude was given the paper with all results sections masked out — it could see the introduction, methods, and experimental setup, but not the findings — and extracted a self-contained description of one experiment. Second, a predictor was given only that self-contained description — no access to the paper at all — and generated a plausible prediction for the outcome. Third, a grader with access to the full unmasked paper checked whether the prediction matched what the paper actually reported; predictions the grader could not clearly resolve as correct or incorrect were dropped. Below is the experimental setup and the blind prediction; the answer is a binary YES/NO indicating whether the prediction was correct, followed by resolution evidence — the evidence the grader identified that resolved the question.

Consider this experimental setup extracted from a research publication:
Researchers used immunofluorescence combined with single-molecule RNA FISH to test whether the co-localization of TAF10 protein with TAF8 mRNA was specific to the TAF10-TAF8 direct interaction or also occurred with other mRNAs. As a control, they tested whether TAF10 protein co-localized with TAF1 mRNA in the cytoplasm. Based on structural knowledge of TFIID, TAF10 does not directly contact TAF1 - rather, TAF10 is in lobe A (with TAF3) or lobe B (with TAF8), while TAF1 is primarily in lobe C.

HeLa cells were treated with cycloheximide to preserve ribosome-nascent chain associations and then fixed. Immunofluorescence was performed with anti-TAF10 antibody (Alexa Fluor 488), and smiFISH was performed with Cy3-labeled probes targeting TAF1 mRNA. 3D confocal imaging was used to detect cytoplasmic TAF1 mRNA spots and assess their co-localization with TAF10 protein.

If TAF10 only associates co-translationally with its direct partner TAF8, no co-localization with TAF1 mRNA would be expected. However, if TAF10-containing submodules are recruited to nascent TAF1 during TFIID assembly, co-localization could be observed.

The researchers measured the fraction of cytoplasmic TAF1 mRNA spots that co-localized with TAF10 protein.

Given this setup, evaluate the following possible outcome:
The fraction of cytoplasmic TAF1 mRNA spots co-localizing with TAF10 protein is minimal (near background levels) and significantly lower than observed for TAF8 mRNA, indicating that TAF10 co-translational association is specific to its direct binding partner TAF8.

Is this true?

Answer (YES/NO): NO